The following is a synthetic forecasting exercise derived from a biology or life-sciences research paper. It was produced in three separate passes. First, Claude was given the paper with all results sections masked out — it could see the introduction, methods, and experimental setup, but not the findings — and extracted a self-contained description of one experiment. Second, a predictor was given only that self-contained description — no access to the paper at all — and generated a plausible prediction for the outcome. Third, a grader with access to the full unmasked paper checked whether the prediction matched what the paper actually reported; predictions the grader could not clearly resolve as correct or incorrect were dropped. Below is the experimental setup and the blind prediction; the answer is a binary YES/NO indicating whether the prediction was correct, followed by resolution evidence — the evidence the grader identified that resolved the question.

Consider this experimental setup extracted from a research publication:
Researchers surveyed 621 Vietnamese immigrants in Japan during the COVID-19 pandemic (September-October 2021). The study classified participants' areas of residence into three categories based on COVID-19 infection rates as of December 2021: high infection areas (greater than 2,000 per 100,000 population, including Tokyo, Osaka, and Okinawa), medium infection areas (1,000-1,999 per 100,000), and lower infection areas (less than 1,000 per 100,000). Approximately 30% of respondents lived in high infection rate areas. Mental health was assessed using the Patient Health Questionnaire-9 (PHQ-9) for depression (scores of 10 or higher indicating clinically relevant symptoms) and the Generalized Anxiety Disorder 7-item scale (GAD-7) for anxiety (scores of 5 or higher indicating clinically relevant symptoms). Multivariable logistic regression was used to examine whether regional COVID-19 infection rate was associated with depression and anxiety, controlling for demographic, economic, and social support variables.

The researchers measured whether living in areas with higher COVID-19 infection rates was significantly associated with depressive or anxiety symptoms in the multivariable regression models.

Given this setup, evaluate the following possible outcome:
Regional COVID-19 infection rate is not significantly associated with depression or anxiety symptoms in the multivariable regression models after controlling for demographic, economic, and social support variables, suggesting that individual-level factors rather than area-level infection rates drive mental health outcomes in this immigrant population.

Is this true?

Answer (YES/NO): YES